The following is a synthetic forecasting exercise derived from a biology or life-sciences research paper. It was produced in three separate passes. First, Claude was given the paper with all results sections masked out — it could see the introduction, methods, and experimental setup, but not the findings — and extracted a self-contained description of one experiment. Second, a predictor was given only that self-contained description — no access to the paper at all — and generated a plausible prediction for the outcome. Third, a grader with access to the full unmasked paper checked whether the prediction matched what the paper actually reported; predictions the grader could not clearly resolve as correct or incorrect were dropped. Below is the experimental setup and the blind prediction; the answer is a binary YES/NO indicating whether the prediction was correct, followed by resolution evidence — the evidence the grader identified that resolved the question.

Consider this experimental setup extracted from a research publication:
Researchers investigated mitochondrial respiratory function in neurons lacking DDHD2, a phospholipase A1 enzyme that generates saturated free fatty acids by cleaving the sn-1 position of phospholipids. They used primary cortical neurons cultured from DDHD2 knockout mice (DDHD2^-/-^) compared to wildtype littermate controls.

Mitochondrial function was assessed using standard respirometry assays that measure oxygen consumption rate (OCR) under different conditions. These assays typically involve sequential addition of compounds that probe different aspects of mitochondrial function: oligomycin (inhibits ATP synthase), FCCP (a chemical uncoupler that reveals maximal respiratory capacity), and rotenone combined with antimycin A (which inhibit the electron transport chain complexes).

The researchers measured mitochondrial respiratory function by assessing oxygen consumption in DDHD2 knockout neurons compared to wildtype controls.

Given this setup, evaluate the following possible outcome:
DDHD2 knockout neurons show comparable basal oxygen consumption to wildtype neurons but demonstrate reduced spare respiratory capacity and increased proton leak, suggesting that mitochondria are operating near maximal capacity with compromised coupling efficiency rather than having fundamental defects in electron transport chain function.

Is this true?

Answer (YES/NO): NO